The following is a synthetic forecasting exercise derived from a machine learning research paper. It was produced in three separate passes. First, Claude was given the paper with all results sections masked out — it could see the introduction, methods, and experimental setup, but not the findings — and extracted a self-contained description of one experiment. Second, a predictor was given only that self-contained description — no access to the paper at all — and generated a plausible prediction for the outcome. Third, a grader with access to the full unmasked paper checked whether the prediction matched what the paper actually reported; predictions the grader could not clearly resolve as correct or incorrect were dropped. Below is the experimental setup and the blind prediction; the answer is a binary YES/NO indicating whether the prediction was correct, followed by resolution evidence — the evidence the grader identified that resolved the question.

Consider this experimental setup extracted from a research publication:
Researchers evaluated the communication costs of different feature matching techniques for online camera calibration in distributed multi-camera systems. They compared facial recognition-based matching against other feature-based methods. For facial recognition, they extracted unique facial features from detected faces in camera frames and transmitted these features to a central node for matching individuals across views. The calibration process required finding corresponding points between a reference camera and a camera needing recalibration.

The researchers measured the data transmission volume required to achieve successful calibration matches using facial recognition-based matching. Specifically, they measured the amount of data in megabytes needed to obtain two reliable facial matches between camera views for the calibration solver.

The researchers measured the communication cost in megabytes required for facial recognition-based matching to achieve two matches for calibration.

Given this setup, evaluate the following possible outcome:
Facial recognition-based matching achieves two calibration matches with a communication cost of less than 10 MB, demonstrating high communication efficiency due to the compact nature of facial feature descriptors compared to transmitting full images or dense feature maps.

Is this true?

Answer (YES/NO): NO